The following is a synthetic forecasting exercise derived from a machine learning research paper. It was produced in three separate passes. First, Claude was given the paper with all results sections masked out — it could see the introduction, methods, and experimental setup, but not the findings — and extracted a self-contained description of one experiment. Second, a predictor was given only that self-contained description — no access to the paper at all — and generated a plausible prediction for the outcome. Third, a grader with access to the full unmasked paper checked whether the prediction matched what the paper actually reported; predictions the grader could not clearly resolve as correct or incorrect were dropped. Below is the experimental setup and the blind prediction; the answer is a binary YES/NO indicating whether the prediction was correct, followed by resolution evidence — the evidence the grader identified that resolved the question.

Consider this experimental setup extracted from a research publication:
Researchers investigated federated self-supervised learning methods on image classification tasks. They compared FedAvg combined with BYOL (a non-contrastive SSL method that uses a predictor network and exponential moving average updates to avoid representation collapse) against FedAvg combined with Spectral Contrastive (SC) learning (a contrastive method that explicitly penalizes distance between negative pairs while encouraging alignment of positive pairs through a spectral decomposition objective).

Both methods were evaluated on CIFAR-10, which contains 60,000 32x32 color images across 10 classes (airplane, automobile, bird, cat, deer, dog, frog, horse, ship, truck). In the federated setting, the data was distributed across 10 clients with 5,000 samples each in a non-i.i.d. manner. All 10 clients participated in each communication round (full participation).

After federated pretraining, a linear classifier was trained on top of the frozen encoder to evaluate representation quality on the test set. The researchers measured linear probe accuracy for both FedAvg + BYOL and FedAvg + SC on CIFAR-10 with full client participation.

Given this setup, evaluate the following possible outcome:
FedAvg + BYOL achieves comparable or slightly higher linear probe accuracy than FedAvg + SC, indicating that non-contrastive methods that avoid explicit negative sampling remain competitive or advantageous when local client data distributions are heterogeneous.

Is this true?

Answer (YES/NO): NO